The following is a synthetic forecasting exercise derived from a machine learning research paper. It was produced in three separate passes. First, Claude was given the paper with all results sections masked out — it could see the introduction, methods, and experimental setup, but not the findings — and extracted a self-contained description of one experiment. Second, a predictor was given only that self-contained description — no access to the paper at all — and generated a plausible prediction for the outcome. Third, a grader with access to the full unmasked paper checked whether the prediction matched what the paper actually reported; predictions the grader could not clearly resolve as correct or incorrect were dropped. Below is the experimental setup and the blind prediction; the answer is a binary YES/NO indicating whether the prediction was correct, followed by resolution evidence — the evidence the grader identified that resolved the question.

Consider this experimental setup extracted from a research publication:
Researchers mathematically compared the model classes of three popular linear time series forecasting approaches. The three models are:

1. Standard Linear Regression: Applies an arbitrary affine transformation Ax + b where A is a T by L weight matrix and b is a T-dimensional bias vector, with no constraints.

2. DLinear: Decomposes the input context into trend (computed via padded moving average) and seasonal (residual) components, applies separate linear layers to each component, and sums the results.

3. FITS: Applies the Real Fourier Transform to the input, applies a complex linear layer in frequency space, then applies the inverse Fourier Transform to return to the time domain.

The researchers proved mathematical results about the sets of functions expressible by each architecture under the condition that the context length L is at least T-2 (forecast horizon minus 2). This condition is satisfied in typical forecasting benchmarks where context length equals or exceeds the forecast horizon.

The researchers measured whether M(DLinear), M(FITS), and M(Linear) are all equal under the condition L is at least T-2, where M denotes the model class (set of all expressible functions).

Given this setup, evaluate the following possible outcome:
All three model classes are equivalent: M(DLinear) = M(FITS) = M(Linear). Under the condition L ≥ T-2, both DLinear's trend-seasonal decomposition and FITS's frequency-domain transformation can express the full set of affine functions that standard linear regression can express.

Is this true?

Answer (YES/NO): YES